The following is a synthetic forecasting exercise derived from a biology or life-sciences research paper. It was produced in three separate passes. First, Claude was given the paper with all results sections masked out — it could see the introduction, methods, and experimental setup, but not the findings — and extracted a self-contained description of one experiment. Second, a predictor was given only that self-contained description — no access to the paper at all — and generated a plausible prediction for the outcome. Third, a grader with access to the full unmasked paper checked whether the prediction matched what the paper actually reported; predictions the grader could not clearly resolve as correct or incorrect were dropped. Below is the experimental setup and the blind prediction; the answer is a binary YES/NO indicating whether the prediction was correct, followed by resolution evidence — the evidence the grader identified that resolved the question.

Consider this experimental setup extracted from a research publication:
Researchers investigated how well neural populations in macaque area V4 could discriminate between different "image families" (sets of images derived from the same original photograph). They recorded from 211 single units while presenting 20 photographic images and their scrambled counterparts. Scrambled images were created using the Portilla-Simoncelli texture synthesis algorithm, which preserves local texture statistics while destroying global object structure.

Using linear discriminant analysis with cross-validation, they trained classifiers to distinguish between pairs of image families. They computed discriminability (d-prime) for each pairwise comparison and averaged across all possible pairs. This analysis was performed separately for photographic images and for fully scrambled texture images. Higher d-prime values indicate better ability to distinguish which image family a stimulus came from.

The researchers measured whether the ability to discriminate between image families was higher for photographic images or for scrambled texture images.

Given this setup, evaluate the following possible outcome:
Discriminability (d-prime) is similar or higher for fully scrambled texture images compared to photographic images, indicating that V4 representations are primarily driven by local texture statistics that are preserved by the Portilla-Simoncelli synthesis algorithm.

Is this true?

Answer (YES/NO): NO